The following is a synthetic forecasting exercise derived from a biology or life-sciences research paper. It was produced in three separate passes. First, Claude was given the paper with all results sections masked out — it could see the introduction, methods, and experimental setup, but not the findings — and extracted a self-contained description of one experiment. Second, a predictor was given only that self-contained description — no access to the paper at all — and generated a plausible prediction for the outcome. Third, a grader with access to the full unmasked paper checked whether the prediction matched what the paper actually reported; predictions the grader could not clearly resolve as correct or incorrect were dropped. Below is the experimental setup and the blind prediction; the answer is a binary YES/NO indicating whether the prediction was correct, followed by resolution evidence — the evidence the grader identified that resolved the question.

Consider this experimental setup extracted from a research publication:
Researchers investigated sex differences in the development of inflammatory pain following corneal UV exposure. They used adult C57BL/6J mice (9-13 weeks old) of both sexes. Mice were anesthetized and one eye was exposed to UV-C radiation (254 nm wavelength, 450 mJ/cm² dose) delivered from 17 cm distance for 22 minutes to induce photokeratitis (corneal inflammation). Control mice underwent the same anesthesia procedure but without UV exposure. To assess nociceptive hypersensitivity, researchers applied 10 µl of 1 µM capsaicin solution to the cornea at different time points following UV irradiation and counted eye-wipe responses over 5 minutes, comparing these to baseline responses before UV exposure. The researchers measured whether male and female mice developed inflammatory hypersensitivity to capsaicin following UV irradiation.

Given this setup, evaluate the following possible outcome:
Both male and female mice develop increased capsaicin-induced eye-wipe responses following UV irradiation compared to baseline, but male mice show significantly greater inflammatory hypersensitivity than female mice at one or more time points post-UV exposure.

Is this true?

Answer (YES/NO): NO